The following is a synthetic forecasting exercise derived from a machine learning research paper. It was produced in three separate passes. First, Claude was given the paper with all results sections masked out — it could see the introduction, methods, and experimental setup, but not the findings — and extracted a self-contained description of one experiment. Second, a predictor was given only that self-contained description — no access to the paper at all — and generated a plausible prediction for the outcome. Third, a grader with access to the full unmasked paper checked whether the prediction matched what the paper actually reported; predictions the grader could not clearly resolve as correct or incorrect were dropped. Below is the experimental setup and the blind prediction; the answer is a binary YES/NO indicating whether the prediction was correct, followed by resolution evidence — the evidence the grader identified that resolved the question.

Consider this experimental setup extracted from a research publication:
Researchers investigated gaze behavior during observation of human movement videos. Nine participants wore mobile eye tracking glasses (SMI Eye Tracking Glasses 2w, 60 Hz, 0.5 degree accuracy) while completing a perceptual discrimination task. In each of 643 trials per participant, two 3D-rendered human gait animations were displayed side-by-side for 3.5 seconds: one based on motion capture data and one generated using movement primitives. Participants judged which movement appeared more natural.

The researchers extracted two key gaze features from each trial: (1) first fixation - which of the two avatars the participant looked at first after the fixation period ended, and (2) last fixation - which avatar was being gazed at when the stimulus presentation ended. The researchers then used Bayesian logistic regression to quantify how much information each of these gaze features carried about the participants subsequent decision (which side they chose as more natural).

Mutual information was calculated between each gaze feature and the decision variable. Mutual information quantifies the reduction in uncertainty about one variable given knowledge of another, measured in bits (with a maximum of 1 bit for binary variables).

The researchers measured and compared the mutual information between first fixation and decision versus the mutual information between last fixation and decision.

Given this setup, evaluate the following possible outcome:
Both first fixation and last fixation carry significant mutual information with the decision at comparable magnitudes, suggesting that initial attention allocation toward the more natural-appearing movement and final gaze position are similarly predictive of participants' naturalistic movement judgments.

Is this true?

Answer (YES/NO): NO